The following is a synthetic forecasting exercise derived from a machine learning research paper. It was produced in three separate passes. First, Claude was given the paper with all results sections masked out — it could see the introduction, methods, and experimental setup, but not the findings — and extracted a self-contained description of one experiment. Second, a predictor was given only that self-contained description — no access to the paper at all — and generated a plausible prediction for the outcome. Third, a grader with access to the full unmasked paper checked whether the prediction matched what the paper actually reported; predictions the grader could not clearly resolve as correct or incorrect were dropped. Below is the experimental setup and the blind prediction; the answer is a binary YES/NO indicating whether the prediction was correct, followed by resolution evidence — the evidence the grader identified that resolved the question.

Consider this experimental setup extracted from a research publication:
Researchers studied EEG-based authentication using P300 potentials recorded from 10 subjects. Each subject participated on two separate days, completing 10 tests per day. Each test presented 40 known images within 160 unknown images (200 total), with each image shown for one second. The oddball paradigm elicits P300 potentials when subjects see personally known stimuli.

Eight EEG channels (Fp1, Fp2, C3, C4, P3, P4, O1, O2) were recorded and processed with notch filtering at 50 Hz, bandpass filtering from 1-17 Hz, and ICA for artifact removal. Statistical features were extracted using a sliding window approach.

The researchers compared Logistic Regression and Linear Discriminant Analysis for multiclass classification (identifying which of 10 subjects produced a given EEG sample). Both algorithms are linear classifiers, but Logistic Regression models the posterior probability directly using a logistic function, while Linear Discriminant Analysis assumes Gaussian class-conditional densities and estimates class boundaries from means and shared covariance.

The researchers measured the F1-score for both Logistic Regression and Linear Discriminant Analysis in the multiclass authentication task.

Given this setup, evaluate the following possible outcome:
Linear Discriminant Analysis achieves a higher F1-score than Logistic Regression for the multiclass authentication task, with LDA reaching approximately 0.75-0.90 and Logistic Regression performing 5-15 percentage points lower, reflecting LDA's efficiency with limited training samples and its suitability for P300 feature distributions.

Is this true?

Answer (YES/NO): NO